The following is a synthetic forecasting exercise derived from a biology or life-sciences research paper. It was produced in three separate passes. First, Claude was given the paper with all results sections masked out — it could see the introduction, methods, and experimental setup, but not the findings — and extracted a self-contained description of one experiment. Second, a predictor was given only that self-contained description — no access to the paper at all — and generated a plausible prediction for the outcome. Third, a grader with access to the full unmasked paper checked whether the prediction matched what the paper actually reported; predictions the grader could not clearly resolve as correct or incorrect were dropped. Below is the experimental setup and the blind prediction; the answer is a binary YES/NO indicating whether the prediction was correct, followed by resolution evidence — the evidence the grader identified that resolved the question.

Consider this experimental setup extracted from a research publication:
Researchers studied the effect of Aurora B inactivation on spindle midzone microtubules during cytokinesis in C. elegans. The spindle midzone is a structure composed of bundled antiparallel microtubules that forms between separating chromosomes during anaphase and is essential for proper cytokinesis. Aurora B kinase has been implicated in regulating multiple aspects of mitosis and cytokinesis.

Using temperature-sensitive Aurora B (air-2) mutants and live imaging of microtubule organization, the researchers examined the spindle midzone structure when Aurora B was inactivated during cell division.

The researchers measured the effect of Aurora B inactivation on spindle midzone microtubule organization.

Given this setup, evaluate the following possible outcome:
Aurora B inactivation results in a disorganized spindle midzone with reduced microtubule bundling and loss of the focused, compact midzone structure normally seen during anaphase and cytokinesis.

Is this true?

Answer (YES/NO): NO